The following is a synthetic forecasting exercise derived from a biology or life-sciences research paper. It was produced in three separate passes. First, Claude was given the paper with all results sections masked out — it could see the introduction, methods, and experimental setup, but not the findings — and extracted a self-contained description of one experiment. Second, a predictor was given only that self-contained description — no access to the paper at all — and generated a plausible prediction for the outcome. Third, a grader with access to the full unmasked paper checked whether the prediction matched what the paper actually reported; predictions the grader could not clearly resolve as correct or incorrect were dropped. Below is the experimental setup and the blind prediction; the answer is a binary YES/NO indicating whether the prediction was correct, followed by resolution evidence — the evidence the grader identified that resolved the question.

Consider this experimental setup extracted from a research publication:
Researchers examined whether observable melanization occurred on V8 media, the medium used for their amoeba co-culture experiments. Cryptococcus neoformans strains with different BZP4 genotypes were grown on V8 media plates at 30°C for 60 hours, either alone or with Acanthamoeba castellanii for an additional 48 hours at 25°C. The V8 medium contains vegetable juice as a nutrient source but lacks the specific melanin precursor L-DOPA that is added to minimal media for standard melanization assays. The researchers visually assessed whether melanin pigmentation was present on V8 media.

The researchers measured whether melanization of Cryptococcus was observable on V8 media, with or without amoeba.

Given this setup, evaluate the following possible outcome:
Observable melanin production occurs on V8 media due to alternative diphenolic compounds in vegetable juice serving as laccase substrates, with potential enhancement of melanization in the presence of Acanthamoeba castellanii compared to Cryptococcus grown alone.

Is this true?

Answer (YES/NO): NO